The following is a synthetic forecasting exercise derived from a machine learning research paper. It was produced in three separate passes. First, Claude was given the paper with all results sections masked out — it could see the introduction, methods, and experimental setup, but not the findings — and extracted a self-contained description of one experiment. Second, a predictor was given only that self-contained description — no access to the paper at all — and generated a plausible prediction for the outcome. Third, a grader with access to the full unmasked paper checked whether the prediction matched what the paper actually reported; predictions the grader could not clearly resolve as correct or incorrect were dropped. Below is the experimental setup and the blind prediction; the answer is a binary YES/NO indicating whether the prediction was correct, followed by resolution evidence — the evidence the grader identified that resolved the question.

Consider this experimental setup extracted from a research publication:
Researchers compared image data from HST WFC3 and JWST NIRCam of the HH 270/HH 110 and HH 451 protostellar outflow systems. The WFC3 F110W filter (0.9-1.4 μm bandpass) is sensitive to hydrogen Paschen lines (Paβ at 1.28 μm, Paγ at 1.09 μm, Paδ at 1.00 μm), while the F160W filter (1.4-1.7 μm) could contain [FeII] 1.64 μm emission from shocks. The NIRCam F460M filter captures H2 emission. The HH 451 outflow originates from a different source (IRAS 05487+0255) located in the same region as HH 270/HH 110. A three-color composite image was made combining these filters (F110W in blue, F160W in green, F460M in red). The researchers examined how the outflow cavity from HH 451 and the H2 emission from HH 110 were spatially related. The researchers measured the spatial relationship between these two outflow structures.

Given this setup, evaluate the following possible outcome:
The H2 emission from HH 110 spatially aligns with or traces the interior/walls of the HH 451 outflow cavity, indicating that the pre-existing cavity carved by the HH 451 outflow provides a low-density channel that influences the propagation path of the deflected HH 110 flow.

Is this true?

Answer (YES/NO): NO